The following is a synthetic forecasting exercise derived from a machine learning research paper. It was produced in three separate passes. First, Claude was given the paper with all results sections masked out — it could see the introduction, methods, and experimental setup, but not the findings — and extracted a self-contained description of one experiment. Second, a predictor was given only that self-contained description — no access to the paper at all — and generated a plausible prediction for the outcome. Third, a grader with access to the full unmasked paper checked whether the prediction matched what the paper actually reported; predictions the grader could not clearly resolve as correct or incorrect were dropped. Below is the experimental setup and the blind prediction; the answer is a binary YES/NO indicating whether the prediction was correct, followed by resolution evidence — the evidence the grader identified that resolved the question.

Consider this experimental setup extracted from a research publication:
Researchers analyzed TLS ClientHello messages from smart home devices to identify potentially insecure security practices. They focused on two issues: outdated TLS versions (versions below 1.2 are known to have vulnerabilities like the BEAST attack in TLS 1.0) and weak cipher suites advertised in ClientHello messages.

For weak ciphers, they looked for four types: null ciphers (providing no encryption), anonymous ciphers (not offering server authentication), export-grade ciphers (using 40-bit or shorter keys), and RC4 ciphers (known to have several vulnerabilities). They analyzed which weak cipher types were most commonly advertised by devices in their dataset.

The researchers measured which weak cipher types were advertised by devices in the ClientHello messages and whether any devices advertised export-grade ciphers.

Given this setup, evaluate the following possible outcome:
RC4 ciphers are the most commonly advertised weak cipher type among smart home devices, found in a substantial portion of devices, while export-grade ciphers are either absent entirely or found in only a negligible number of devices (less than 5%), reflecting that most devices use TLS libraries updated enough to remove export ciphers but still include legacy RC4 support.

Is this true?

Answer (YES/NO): YES